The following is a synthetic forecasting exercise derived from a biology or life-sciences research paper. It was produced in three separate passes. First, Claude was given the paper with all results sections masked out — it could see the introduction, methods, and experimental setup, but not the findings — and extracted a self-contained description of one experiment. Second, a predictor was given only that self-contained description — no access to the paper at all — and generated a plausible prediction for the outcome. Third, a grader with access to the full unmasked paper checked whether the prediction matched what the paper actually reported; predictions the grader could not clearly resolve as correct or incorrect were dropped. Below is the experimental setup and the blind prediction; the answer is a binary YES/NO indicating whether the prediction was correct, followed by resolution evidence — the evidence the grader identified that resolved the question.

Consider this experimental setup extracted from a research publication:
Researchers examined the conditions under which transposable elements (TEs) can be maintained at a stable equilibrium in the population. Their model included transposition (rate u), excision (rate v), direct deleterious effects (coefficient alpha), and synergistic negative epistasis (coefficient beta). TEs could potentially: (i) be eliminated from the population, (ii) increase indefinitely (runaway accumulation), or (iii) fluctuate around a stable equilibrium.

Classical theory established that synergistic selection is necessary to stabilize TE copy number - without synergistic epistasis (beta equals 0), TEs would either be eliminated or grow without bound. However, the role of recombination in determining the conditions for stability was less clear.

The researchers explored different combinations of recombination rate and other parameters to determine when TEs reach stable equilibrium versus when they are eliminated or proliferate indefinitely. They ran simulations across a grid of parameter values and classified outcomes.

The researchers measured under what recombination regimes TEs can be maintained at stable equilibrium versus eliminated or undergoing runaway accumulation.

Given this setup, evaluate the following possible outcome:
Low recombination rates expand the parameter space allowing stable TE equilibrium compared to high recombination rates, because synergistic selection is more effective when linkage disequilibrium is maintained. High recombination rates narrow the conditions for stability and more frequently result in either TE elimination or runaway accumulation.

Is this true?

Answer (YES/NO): NO